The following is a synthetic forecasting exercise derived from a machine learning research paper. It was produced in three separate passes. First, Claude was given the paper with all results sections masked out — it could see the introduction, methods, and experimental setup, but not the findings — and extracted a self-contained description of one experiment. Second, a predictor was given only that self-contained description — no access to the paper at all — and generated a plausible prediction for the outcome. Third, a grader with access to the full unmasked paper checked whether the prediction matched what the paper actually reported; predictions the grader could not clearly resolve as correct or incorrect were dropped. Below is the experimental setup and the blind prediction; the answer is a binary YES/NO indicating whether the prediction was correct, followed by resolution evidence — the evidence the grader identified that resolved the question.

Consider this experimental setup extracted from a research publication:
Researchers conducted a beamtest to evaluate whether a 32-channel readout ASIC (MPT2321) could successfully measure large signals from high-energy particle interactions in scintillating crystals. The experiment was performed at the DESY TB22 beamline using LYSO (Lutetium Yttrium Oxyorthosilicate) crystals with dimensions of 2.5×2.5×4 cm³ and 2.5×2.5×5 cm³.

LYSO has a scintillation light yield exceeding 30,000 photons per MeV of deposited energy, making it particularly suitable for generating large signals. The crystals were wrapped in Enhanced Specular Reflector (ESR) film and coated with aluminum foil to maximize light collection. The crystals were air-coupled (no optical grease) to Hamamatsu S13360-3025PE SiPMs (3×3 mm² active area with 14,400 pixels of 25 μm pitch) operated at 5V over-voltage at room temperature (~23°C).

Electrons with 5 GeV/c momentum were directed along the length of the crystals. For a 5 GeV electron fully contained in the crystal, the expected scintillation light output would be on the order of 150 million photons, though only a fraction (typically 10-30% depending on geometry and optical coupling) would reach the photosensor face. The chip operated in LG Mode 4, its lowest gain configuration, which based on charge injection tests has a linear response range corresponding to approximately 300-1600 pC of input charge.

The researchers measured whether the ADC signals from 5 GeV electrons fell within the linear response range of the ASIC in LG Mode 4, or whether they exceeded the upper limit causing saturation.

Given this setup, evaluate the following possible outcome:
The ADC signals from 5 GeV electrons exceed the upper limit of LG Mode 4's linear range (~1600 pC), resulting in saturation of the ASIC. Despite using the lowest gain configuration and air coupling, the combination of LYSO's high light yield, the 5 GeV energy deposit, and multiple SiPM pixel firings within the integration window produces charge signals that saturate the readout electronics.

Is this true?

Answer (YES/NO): NO